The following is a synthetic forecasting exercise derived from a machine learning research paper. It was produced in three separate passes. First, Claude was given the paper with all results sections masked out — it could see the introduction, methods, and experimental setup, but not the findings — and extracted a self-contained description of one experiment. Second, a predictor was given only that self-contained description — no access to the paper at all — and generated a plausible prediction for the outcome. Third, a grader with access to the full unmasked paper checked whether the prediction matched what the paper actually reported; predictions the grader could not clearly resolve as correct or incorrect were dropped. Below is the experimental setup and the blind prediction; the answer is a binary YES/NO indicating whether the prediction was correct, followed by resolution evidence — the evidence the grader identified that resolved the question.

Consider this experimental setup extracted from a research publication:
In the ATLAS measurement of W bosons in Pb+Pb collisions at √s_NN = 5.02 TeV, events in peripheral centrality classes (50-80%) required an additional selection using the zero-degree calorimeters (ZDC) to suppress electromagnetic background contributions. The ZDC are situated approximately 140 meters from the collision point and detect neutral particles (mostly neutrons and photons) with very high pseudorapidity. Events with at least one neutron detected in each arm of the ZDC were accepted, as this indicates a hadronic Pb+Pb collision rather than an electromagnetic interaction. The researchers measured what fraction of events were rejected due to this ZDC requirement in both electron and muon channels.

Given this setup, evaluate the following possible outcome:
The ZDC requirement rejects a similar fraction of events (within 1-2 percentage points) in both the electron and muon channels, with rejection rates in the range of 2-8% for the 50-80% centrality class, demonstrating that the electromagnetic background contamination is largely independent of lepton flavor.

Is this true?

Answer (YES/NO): NO